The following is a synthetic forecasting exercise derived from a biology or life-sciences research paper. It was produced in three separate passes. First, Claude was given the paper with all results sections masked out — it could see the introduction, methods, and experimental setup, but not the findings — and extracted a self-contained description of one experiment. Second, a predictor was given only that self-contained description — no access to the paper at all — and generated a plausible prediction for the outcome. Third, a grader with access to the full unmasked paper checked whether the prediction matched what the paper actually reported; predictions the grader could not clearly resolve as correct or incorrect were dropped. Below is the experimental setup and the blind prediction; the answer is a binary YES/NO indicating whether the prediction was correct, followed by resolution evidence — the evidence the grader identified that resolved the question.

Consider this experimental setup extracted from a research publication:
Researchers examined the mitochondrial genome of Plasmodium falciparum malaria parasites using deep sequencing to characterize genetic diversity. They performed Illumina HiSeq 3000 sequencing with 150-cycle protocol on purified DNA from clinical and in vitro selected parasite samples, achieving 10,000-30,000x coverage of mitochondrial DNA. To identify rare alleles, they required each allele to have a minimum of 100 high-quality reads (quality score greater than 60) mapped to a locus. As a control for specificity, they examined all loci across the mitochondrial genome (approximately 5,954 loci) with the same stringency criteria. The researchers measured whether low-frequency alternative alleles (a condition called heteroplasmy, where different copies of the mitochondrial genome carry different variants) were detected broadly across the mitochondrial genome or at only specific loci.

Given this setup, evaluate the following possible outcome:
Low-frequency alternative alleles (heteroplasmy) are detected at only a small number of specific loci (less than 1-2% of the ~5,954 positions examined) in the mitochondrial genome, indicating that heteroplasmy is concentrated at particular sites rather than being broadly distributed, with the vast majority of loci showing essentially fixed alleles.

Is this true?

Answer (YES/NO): YES